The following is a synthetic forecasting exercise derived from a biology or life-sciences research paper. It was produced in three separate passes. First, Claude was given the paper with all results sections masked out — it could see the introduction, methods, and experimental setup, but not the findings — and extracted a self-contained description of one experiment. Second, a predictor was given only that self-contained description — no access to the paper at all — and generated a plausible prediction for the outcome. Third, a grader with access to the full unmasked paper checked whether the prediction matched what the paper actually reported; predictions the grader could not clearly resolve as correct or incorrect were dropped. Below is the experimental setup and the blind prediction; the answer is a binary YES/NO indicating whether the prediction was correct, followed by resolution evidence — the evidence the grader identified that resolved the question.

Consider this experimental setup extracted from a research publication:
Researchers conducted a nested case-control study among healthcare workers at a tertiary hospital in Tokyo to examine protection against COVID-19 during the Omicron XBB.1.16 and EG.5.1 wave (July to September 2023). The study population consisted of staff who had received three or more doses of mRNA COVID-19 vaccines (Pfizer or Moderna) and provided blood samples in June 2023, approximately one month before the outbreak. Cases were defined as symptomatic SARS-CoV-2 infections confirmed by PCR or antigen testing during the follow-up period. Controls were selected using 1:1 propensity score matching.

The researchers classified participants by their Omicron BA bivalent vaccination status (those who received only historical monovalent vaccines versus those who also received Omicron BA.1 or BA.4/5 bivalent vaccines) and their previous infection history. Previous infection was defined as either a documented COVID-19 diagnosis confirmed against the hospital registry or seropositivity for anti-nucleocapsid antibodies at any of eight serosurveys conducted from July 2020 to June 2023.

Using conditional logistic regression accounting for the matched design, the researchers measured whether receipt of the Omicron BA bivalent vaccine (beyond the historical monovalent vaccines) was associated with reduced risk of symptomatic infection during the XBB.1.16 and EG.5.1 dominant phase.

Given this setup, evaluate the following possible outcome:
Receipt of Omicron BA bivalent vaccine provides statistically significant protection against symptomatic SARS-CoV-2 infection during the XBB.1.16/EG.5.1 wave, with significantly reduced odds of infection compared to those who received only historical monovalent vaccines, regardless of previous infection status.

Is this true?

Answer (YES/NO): NO